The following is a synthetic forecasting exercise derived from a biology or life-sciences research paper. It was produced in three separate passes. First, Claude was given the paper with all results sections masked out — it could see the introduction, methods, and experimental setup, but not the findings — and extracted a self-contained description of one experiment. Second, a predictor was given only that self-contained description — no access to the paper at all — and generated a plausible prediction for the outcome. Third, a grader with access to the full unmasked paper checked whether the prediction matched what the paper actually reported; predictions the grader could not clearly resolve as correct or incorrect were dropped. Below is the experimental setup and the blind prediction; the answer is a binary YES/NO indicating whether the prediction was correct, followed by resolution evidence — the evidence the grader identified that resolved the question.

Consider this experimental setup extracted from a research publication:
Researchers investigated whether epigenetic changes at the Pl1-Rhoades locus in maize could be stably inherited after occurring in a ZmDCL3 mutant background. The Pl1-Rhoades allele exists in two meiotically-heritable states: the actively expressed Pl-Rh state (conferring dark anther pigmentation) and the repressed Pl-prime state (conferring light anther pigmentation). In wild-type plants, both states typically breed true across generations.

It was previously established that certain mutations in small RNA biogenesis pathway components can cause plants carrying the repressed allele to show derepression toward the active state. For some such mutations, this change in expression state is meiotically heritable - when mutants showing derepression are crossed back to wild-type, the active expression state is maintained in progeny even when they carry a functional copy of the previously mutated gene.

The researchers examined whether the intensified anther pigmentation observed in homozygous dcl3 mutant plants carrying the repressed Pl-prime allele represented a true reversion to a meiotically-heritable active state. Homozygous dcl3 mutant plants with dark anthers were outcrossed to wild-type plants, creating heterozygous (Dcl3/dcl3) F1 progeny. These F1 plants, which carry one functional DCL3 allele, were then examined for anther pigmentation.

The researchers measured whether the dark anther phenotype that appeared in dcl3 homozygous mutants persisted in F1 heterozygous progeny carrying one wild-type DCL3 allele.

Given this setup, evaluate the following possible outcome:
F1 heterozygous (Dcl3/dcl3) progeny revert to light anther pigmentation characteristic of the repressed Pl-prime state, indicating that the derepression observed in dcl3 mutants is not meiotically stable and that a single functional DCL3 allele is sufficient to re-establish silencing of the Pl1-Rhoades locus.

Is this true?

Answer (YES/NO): YES